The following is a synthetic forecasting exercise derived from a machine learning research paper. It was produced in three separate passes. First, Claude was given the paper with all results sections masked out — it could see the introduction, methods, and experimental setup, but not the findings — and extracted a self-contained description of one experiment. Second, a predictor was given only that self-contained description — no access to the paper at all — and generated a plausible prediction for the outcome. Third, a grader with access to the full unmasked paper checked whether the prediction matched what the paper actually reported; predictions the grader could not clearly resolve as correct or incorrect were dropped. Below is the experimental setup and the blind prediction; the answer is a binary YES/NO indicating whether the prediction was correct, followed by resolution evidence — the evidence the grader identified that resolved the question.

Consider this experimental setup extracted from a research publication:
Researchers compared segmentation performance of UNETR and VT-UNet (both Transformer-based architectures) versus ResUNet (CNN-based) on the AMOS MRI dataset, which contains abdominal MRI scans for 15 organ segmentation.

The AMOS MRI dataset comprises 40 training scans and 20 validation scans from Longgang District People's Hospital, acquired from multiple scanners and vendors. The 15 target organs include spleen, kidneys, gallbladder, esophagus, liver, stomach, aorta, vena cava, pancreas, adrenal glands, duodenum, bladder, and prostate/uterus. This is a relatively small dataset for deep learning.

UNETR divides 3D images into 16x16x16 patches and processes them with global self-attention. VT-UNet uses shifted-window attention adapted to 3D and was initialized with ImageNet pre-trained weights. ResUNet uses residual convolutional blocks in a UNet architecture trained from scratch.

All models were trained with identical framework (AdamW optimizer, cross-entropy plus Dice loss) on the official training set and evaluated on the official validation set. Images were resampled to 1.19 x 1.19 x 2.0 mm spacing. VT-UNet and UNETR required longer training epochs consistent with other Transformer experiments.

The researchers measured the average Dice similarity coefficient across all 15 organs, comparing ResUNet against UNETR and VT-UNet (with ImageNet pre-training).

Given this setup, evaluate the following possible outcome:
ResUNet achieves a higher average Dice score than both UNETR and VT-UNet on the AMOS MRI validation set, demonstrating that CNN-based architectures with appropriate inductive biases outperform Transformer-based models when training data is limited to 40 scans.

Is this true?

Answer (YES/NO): YES